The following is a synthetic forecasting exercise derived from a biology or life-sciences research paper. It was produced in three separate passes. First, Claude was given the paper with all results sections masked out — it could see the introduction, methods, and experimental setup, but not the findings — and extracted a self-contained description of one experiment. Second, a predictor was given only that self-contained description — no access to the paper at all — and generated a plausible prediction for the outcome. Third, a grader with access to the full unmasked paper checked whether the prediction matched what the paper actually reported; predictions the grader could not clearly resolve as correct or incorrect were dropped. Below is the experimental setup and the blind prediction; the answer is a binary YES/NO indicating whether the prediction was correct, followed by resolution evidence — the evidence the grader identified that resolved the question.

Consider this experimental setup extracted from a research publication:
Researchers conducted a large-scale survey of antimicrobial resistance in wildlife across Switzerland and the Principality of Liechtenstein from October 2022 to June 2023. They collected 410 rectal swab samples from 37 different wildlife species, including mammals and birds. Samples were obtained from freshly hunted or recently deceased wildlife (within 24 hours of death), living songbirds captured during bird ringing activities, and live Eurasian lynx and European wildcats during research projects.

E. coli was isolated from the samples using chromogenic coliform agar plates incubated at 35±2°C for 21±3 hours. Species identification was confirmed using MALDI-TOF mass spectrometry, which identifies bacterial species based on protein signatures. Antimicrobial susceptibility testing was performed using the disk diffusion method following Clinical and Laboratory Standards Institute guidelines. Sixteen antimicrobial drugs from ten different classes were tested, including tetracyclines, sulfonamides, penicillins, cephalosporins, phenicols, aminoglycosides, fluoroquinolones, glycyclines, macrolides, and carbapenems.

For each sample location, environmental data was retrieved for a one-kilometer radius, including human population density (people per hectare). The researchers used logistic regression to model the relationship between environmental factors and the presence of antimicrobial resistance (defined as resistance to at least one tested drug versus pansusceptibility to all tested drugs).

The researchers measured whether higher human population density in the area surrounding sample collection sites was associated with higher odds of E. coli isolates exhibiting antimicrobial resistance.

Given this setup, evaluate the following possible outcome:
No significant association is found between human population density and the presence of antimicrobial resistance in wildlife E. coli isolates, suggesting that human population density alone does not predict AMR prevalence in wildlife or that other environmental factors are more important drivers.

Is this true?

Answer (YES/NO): YES